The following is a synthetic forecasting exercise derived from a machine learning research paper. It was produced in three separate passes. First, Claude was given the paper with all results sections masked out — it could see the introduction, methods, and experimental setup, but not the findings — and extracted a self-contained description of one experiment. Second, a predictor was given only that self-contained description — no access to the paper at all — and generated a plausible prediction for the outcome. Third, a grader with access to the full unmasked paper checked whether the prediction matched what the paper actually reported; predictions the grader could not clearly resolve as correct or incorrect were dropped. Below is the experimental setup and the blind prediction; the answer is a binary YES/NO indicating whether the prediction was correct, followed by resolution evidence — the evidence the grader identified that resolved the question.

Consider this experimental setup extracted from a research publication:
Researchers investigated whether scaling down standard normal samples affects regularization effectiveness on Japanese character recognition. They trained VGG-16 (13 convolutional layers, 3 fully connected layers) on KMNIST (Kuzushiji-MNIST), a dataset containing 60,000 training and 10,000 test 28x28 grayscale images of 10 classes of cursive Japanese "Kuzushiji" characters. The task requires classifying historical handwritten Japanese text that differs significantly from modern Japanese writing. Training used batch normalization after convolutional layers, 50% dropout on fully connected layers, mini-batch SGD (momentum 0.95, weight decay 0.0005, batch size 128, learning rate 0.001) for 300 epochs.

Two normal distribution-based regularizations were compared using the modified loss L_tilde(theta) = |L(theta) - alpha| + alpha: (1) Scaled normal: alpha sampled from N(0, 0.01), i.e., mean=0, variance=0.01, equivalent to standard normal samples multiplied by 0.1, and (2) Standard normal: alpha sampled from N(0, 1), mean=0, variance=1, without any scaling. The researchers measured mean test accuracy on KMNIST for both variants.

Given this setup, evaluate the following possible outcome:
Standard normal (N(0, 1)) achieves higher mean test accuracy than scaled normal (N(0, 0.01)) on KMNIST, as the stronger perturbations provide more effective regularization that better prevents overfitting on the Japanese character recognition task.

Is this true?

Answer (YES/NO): NO